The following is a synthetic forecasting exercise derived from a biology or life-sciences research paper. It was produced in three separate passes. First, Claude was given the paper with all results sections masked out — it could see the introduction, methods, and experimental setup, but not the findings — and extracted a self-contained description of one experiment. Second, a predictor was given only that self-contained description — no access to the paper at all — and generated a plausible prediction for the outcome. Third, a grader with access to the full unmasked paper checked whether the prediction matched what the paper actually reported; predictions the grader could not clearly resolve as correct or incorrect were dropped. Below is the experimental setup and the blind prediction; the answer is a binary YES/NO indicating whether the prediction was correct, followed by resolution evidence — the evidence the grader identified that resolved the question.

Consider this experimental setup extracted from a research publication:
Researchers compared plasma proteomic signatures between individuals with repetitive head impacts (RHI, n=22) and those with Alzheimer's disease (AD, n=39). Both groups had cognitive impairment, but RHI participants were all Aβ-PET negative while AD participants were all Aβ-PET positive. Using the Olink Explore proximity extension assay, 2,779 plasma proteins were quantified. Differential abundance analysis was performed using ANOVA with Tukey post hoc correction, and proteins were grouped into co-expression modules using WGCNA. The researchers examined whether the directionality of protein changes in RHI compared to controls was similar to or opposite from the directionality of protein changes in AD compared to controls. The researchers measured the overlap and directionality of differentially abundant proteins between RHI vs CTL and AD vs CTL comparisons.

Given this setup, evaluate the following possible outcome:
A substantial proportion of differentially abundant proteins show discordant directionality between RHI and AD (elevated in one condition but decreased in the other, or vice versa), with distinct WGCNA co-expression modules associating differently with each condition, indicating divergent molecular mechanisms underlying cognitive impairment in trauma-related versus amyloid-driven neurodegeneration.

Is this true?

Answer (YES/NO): NO